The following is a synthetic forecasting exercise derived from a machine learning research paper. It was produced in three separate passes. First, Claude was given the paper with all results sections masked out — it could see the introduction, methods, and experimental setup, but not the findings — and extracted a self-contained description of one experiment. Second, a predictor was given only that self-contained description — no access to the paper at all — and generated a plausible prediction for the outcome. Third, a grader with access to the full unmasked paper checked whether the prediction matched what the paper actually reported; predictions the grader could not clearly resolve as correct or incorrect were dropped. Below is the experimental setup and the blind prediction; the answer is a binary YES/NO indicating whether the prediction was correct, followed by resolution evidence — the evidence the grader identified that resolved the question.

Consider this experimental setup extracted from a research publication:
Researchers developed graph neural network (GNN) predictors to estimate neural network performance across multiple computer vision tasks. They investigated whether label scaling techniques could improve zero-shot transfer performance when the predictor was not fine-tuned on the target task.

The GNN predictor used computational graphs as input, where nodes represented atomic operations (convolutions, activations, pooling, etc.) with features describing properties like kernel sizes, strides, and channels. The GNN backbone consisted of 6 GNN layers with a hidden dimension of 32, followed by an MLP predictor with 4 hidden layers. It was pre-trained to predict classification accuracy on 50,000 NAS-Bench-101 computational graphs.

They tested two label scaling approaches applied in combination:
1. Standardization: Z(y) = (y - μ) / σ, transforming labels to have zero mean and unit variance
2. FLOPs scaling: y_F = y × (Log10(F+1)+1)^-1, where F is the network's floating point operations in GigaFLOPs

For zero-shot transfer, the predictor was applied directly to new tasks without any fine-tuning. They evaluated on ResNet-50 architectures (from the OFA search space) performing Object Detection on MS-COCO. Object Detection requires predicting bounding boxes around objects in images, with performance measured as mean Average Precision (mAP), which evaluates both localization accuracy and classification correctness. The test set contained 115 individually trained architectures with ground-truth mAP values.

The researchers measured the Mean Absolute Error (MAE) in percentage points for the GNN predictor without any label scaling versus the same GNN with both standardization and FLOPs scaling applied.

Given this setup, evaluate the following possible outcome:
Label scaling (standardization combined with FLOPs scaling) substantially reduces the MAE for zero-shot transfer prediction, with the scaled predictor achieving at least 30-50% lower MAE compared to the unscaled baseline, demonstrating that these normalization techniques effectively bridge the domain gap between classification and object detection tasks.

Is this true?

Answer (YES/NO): YES